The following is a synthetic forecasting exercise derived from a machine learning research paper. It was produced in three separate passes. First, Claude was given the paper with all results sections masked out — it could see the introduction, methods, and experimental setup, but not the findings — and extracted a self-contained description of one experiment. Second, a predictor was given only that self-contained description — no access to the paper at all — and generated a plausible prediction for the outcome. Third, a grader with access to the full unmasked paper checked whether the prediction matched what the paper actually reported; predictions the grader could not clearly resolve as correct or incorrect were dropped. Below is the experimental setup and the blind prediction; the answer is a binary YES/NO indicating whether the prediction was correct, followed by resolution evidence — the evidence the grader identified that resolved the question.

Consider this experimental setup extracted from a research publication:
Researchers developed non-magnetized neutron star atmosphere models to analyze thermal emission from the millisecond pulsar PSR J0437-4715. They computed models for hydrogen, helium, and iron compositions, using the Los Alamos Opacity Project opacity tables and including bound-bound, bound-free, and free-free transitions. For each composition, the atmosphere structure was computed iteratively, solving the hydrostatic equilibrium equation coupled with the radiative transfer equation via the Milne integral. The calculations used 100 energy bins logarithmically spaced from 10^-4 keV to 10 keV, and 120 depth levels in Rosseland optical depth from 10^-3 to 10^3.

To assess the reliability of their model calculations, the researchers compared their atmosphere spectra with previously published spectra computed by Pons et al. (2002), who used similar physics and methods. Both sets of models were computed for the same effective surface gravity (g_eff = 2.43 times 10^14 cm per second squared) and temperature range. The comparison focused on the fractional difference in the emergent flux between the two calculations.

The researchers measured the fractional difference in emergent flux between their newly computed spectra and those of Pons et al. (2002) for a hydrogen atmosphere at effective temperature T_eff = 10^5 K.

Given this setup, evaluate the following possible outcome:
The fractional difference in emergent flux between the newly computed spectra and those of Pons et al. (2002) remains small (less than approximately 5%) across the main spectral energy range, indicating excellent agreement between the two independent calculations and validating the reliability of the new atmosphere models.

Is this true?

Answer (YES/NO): YES